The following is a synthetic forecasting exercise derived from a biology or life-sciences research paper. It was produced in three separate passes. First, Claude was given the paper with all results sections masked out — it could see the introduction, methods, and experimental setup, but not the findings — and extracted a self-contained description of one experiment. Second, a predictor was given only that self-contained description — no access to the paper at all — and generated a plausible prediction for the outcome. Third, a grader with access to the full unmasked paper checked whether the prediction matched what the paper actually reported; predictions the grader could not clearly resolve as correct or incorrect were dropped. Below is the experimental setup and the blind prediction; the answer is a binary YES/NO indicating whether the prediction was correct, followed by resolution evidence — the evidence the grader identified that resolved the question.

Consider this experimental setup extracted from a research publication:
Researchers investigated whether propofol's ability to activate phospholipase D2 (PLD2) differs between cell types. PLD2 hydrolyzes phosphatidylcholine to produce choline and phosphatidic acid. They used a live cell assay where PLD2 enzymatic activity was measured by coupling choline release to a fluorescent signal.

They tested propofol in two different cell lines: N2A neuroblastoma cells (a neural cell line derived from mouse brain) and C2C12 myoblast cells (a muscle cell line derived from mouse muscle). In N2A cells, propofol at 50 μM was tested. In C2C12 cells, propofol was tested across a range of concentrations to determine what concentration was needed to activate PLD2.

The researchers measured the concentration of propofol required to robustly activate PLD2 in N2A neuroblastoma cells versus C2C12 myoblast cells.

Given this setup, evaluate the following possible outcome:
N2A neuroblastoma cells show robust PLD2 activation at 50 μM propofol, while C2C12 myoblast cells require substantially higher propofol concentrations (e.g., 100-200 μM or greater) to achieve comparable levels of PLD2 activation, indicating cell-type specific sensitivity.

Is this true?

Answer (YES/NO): YES